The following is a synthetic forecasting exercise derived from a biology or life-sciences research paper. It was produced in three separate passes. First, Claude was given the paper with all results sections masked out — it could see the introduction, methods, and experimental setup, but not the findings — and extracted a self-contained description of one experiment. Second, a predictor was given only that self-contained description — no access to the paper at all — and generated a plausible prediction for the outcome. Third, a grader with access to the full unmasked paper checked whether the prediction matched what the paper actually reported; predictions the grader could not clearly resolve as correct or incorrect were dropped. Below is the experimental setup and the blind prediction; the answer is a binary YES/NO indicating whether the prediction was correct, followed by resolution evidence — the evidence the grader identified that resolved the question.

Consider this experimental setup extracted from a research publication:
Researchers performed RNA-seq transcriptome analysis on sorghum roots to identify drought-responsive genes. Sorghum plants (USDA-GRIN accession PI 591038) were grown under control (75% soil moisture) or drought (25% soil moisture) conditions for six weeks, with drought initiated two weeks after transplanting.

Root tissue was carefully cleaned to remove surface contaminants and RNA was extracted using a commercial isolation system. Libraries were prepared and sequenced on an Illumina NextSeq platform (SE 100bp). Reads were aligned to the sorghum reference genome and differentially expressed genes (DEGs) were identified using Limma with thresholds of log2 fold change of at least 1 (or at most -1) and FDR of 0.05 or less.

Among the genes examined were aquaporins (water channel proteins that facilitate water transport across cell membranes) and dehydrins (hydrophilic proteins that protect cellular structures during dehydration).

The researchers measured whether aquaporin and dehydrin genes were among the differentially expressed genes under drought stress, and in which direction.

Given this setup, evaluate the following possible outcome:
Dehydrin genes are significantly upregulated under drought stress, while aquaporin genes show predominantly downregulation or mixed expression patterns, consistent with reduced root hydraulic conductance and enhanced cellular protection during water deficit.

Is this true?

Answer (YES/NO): YES